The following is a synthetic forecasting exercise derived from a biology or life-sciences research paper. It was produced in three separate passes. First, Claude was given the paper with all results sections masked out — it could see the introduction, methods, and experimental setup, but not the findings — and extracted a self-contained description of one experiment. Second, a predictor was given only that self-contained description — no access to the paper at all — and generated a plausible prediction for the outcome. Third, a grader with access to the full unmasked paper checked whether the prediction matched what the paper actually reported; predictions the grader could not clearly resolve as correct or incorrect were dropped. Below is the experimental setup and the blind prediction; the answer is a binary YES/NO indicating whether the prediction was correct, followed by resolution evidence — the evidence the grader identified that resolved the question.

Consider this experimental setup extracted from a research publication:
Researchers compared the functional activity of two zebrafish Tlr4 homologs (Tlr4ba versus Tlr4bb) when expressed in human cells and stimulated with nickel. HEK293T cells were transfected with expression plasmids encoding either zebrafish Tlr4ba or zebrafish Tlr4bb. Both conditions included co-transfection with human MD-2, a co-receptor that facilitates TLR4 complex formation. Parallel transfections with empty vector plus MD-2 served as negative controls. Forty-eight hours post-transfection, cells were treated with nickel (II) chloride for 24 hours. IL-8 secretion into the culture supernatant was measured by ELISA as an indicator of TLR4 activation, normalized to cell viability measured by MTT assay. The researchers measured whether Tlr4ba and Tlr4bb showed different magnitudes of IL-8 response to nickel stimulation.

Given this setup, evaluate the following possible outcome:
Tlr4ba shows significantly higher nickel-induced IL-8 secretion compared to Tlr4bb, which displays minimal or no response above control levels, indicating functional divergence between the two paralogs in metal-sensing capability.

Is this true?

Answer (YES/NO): NO